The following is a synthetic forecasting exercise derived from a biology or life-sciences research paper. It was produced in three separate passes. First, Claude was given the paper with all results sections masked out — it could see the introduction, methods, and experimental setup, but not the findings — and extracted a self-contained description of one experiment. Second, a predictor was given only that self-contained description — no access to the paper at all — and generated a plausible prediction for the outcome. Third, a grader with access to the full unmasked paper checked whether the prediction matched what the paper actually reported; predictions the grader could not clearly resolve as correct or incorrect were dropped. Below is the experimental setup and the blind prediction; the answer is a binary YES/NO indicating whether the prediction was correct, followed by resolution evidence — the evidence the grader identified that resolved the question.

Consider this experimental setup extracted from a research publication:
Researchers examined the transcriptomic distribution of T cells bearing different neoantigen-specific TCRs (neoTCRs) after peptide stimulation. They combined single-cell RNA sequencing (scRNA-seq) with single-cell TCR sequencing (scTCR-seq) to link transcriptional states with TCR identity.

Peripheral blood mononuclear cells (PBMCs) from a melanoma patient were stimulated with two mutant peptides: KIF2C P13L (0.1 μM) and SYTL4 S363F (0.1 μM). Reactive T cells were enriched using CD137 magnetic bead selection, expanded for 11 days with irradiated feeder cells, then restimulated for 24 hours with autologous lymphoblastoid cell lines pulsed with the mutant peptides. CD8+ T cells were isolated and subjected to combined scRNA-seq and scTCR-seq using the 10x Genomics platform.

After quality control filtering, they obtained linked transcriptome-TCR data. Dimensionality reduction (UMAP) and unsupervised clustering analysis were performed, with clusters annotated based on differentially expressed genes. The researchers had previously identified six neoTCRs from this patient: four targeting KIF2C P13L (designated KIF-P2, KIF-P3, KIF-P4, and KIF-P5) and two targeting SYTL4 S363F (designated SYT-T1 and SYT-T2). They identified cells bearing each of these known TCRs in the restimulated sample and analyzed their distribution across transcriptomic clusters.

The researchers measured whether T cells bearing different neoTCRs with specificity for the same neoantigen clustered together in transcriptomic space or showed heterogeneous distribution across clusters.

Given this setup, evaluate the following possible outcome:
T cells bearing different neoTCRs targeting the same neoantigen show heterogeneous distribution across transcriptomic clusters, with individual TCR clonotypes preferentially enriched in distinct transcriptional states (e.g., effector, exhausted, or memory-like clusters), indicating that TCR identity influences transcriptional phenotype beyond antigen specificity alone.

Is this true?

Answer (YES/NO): NO